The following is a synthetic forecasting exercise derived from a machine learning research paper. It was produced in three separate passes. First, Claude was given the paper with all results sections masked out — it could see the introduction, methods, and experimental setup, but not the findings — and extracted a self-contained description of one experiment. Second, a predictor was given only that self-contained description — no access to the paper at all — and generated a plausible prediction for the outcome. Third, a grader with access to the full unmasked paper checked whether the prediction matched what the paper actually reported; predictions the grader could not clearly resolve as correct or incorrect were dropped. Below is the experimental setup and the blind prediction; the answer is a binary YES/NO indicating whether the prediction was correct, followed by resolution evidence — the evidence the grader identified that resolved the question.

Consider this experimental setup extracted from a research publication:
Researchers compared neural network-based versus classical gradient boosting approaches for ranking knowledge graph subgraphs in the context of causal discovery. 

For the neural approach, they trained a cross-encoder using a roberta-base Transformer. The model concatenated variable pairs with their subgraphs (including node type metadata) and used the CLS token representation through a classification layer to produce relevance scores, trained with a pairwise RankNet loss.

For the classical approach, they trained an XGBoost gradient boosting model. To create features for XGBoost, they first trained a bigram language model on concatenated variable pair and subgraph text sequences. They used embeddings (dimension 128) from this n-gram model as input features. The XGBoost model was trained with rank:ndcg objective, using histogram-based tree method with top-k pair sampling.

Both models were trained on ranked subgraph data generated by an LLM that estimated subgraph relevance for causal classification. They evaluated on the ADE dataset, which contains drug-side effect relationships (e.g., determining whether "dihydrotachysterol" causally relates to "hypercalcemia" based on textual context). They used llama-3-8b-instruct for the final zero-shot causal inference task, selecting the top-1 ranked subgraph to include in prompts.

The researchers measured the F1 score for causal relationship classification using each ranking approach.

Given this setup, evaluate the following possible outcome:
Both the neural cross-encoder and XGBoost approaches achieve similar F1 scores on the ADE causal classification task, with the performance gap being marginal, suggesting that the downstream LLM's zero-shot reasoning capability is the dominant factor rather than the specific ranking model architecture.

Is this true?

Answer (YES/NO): NO